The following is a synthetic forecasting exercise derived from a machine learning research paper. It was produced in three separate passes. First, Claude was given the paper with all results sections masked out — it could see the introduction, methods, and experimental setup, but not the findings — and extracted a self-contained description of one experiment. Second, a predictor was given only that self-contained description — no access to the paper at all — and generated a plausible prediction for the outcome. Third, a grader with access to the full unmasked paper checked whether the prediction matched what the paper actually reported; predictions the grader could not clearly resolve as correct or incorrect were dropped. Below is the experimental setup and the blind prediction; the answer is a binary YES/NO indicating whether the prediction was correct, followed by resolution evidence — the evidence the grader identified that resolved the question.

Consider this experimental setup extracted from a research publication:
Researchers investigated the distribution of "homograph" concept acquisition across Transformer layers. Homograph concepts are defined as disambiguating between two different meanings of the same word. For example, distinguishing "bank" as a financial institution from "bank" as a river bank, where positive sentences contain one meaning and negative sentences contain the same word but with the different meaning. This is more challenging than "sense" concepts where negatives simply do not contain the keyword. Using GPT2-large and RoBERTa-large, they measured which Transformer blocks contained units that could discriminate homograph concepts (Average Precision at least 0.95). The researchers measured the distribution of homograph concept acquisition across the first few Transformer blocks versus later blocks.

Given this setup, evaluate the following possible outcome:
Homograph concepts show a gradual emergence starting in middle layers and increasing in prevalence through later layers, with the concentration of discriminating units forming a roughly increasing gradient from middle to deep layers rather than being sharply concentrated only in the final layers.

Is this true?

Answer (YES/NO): NO